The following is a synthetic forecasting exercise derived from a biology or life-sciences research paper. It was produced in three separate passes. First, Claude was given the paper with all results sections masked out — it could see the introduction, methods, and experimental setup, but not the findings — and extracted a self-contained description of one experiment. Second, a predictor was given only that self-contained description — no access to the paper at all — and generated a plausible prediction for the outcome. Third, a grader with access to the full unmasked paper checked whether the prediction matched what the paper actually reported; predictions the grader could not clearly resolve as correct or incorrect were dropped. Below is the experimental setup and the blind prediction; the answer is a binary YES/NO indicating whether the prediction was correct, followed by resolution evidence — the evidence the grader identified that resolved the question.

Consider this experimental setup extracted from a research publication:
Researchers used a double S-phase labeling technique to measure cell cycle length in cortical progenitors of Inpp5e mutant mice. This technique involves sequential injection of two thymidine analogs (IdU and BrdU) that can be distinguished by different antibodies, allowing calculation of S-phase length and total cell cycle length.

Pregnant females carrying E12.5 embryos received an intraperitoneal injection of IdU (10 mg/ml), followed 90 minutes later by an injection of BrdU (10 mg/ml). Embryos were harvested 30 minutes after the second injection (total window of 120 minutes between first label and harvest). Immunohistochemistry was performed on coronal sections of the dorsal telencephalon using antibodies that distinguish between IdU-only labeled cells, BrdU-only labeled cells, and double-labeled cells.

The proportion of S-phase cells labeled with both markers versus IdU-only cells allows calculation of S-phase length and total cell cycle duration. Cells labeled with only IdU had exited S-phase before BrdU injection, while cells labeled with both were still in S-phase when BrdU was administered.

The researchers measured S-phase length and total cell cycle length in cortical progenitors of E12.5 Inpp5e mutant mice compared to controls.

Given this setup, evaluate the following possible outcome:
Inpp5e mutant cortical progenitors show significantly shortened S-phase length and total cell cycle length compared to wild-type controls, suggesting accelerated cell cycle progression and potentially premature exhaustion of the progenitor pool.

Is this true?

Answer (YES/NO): NO